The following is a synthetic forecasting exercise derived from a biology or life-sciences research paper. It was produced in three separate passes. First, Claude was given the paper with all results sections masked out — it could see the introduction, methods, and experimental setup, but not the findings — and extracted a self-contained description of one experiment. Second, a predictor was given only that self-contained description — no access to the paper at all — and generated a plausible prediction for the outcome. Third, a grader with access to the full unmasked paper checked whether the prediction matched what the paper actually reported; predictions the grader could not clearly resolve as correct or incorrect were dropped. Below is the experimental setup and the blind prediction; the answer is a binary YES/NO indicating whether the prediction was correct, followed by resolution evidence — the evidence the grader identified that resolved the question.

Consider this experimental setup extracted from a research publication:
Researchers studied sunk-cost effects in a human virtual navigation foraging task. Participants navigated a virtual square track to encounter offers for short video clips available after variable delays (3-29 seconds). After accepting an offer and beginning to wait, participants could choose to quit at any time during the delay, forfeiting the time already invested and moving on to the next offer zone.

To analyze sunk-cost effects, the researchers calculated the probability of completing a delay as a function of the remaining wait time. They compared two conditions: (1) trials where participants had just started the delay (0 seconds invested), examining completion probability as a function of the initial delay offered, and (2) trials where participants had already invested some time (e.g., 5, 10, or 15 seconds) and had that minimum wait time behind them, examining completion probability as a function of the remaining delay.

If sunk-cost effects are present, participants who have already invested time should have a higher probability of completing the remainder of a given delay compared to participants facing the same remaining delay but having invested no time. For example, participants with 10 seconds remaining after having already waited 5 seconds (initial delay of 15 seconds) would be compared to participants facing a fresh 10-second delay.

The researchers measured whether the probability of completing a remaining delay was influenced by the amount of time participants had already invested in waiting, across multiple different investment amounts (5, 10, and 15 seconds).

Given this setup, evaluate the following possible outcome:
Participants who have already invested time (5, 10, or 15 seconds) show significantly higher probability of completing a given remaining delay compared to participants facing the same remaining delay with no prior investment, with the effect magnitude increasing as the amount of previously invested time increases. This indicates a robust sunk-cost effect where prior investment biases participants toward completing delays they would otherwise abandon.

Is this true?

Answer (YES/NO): YES